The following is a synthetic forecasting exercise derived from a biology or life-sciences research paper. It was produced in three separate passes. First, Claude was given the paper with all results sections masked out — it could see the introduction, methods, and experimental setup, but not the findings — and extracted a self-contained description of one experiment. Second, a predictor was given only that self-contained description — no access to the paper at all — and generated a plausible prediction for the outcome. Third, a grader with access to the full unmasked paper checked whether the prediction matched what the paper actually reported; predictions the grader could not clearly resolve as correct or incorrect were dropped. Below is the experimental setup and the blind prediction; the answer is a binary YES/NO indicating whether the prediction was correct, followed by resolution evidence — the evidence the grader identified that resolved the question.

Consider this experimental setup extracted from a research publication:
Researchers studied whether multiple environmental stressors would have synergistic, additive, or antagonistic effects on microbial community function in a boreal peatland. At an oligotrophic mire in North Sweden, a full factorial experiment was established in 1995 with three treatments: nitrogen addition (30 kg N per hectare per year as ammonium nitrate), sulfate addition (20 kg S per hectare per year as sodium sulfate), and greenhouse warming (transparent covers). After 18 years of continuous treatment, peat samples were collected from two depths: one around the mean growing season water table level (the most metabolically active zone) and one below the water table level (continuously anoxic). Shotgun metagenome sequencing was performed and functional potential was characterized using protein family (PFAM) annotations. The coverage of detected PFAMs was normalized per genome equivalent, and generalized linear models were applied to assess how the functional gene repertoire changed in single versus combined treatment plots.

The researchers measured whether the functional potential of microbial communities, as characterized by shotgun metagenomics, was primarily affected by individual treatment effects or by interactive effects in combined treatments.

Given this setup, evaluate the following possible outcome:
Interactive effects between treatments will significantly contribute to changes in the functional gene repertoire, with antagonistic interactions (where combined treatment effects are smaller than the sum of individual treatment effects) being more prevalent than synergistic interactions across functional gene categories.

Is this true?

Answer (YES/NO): NO